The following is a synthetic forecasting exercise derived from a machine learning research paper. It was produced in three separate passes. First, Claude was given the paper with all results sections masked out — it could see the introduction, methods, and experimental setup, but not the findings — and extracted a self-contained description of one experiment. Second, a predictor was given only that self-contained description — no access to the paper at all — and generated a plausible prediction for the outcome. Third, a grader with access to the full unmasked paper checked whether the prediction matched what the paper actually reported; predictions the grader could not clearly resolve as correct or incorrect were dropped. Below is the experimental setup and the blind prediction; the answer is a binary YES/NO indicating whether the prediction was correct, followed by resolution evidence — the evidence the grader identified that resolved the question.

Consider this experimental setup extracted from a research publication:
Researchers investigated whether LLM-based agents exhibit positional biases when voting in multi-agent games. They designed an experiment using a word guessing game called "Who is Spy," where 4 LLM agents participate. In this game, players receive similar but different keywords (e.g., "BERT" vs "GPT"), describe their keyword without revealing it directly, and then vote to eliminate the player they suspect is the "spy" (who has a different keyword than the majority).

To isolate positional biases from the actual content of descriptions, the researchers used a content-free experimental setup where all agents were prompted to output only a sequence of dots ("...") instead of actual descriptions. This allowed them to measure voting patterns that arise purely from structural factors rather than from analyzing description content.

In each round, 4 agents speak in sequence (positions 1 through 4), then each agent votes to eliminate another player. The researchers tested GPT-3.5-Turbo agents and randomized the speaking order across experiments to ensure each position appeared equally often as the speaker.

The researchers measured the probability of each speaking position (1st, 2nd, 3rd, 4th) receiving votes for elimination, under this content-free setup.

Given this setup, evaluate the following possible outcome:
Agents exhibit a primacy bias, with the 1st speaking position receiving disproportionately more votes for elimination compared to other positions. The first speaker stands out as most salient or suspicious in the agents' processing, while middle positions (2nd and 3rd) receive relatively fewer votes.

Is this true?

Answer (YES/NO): YES